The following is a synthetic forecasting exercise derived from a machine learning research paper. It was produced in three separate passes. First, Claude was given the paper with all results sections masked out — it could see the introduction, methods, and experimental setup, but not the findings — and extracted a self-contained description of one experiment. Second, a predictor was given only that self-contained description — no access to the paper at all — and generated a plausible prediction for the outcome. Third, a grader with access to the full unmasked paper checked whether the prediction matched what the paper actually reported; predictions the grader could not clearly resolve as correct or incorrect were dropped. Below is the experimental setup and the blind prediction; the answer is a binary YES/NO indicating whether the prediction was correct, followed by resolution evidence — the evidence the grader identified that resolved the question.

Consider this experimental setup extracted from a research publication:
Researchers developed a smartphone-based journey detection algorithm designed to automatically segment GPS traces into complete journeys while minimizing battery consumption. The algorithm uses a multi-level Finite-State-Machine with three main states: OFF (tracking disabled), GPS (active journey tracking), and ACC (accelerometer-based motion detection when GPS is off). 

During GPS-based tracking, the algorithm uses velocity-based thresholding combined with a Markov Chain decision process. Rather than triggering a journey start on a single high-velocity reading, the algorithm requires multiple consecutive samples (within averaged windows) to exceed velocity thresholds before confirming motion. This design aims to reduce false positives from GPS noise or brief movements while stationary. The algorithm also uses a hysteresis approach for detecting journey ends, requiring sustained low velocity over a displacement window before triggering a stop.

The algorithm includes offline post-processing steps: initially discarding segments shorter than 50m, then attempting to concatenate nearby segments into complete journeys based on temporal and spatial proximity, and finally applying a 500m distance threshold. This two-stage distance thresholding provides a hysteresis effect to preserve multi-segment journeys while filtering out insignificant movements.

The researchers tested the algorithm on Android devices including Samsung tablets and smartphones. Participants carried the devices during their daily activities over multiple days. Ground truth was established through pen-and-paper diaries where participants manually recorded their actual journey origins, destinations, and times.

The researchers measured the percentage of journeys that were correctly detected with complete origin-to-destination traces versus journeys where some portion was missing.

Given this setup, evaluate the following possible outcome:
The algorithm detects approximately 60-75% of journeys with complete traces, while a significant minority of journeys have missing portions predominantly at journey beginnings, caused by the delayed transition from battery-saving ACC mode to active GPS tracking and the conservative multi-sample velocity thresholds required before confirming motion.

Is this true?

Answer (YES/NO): NO